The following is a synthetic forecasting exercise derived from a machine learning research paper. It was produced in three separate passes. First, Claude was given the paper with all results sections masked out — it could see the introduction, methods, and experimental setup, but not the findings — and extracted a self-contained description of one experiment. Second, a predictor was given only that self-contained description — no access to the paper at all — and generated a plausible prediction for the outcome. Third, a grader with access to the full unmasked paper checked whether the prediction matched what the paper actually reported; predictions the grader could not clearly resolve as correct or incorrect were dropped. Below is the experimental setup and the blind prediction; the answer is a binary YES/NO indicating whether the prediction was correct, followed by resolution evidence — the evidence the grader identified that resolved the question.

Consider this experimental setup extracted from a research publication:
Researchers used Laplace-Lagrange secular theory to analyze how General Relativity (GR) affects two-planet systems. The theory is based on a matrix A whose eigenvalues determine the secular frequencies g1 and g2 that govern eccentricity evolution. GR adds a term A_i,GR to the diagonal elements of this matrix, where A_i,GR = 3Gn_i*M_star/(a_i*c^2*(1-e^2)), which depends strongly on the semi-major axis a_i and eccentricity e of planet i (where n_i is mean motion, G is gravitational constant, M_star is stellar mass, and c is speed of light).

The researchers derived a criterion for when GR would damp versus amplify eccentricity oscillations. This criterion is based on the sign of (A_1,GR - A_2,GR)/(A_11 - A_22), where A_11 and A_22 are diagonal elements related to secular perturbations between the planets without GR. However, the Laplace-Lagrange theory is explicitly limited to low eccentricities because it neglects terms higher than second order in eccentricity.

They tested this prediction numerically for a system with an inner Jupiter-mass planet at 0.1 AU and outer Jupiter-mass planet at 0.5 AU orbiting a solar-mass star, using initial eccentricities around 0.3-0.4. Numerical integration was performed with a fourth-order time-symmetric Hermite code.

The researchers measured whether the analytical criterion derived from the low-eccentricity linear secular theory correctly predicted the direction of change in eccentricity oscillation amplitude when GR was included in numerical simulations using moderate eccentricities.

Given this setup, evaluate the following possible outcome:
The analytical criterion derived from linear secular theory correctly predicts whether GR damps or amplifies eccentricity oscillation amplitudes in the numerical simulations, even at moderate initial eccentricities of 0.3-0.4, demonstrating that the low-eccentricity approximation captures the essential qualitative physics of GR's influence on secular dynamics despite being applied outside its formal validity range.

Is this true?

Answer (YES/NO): YES